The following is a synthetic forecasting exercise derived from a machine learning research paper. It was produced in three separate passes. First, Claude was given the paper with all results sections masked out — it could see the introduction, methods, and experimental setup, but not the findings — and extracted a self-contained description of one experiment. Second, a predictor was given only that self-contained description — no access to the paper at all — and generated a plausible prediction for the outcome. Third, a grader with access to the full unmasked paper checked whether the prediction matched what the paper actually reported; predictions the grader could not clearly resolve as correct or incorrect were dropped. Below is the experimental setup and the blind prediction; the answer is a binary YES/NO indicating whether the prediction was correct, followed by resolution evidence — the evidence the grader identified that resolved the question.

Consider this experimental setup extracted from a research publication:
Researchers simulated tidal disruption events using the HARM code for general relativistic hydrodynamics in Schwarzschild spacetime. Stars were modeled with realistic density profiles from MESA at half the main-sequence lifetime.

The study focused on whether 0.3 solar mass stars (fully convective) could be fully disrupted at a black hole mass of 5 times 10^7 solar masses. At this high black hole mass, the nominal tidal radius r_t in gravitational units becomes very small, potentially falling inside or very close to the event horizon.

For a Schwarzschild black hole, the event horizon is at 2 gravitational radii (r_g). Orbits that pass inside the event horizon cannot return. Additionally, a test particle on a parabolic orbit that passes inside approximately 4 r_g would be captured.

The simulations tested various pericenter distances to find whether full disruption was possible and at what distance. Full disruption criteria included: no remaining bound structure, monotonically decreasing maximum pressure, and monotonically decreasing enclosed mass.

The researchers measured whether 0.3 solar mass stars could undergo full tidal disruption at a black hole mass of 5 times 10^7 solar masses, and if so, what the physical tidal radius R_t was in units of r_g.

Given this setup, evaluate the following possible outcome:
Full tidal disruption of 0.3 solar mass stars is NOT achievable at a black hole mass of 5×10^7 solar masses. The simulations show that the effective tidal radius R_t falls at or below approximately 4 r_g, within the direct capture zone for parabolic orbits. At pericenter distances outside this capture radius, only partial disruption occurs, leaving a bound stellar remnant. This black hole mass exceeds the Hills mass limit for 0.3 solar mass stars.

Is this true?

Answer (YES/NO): NO